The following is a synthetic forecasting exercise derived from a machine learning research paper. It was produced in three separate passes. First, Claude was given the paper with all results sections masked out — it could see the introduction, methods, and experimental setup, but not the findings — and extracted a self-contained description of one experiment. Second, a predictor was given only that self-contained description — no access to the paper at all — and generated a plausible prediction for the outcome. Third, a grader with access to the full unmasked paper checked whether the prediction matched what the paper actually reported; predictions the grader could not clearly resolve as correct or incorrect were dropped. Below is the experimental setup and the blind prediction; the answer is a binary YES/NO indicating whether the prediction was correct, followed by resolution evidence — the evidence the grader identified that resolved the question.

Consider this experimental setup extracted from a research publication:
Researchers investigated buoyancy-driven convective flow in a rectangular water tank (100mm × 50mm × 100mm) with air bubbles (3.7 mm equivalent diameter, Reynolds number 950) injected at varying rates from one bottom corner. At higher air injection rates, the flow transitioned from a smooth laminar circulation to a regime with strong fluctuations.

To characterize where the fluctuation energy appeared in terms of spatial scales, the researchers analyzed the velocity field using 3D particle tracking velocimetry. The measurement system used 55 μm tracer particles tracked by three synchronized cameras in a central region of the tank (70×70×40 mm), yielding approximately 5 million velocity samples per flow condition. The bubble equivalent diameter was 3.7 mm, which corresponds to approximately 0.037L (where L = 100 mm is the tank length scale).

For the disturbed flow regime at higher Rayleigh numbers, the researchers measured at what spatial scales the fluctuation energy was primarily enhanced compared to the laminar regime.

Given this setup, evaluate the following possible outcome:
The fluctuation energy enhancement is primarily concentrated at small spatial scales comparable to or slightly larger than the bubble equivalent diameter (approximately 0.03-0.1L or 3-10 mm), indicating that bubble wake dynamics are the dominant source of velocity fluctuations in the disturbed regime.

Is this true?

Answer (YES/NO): NO